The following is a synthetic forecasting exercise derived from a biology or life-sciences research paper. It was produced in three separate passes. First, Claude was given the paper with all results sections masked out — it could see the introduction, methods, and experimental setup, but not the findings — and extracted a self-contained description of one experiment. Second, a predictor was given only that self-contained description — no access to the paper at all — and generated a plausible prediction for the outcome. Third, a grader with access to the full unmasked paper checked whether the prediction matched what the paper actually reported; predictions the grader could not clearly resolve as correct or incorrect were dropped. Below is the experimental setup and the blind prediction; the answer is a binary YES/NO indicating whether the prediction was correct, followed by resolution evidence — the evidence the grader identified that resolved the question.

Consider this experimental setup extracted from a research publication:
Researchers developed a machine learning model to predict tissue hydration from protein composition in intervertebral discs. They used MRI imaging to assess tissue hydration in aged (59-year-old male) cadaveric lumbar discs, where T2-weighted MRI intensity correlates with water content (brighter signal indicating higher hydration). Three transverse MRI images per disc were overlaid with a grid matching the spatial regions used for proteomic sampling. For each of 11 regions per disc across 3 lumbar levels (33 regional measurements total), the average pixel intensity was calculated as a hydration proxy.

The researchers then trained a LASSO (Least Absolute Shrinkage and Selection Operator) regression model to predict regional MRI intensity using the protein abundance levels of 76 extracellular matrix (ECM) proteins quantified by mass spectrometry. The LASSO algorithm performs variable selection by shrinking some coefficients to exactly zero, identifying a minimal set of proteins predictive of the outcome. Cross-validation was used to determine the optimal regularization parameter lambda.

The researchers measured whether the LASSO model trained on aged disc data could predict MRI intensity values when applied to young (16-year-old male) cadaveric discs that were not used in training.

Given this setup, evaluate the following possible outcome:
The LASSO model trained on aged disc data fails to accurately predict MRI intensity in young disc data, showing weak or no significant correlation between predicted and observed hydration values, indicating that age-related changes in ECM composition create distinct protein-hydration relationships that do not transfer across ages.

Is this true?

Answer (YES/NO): NO